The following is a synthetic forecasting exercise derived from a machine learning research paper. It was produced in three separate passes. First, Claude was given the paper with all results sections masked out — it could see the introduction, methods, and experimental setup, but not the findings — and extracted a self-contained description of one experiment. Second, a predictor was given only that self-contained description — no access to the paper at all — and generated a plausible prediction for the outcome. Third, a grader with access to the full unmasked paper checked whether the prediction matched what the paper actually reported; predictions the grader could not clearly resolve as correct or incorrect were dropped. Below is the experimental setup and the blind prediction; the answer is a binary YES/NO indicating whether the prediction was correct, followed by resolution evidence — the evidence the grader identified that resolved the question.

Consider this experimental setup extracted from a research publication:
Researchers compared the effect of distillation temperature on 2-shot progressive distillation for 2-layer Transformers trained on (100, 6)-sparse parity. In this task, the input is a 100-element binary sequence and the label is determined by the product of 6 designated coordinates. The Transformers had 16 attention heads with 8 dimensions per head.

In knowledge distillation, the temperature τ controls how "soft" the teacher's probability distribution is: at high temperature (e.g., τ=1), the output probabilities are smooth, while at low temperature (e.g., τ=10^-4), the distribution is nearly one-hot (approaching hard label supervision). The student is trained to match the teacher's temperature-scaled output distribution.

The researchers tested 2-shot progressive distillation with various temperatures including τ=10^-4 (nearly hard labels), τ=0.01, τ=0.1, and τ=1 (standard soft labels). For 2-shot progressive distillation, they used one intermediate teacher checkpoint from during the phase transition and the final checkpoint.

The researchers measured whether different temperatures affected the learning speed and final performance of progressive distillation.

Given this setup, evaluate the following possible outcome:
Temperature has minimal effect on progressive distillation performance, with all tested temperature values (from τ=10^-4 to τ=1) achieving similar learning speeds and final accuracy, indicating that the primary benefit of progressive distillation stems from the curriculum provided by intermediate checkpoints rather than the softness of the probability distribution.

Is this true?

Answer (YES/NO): NO